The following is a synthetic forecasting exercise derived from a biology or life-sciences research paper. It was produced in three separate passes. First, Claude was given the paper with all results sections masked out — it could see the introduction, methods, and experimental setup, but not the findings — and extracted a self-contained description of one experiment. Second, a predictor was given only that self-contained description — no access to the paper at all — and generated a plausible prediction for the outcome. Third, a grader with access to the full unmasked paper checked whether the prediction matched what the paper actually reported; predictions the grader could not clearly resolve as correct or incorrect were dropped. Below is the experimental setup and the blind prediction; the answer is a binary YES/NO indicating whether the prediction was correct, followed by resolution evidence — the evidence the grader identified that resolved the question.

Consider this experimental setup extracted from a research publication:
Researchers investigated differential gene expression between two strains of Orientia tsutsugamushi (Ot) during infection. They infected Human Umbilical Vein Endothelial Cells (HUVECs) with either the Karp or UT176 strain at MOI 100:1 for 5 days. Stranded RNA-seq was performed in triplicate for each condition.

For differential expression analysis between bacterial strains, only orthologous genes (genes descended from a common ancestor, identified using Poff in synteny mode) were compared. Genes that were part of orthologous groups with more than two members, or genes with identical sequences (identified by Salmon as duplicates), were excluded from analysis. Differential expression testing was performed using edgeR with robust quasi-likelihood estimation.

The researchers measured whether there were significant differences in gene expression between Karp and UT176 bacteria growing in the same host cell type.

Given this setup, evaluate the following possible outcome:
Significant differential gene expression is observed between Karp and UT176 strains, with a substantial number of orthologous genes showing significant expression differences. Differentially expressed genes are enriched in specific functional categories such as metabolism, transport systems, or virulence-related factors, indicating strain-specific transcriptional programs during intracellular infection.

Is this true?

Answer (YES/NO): YES